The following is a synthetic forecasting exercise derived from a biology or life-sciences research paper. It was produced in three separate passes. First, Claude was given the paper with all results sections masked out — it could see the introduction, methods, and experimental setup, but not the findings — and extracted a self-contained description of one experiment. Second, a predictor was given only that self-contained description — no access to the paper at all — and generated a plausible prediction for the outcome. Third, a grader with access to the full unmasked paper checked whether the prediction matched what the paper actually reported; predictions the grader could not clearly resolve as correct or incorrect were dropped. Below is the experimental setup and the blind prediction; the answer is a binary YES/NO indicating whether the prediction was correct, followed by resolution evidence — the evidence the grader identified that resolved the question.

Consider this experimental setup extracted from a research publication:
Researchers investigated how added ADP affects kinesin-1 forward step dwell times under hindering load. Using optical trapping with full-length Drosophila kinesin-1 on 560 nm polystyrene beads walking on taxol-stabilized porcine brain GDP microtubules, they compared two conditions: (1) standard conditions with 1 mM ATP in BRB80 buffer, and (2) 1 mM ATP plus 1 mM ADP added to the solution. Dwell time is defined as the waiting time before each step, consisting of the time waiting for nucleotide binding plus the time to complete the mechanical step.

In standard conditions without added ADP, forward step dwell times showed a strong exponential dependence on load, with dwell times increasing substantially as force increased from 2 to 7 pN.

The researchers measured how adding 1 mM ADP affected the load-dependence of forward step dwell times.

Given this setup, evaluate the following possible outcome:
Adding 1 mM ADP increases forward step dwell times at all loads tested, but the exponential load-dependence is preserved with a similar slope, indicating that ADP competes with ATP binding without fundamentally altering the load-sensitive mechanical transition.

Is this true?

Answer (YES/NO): NO